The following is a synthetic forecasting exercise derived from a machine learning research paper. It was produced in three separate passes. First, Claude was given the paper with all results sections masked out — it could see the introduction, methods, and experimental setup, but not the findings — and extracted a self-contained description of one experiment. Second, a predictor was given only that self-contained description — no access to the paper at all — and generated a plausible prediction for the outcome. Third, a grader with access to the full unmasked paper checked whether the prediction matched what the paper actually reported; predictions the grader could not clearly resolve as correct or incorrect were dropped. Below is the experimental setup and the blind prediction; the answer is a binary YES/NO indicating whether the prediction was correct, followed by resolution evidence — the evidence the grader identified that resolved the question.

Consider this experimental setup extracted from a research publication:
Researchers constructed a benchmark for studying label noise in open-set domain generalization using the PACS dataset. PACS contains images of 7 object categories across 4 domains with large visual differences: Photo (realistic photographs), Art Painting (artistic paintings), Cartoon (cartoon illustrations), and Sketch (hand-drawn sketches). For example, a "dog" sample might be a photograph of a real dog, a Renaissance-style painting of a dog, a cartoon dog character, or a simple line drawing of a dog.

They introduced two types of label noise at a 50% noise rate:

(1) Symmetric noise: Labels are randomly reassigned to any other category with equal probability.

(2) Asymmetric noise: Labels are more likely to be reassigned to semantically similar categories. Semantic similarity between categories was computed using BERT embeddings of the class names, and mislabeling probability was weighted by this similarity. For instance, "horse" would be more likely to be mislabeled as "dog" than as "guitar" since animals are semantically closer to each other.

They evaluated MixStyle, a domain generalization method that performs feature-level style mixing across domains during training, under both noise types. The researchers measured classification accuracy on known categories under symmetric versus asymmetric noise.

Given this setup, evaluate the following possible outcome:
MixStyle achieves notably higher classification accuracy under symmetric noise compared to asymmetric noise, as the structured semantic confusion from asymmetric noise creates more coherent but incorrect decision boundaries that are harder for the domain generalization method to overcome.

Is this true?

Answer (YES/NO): YES